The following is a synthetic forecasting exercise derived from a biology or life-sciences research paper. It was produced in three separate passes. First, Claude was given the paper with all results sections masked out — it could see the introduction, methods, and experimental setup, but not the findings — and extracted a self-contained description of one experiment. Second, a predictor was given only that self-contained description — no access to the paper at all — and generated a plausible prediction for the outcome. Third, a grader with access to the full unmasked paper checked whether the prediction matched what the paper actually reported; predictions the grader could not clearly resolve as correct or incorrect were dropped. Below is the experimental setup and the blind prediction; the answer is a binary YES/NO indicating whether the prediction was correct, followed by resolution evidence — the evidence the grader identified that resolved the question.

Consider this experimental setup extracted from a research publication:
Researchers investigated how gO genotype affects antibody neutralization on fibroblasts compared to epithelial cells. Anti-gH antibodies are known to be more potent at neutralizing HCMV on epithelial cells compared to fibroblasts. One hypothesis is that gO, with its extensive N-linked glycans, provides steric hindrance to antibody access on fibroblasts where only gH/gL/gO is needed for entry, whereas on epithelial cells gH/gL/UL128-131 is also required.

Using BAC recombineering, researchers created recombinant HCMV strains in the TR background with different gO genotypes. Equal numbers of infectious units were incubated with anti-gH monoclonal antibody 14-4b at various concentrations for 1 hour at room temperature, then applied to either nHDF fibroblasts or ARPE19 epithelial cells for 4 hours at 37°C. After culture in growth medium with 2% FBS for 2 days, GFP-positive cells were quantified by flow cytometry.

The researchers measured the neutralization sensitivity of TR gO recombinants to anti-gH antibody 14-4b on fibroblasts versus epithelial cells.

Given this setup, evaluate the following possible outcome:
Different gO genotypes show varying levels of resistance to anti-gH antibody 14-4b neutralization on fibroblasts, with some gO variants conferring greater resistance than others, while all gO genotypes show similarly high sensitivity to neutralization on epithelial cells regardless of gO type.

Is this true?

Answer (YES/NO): NO